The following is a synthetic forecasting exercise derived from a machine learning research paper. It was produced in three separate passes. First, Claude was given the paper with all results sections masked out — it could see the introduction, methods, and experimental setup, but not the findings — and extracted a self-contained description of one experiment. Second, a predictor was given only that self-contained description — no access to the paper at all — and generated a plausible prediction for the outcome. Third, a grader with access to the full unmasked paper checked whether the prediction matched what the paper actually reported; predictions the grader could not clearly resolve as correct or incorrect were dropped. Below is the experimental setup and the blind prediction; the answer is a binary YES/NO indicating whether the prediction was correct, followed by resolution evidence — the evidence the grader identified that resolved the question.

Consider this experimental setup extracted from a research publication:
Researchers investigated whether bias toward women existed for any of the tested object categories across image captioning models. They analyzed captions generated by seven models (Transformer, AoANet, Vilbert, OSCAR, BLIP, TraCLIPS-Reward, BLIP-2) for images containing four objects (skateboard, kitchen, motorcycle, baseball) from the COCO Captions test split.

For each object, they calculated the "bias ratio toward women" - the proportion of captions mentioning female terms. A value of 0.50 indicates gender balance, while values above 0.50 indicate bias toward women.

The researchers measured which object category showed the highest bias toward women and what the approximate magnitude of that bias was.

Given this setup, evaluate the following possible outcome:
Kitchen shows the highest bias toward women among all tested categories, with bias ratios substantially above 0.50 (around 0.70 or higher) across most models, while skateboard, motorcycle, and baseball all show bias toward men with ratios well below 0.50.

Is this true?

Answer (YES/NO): NO